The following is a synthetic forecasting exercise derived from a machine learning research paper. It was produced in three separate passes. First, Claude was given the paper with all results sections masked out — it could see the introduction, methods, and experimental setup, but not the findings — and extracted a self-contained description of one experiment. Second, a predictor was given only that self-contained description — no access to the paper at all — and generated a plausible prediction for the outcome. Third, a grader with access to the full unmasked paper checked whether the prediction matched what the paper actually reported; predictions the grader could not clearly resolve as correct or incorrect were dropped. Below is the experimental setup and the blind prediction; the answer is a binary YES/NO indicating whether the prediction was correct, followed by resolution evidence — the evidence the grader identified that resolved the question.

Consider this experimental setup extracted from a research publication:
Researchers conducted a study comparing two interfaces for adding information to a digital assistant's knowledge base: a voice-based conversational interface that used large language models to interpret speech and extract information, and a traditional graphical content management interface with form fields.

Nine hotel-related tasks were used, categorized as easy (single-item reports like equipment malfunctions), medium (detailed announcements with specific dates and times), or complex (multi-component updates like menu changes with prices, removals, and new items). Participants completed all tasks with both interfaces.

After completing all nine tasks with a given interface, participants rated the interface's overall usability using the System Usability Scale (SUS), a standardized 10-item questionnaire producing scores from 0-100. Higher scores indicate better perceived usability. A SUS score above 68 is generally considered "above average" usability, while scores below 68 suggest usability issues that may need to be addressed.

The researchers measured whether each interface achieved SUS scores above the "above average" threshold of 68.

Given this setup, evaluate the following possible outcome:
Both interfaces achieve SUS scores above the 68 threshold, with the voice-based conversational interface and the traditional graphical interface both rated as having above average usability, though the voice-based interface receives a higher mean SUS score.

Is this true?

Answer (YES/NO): NO